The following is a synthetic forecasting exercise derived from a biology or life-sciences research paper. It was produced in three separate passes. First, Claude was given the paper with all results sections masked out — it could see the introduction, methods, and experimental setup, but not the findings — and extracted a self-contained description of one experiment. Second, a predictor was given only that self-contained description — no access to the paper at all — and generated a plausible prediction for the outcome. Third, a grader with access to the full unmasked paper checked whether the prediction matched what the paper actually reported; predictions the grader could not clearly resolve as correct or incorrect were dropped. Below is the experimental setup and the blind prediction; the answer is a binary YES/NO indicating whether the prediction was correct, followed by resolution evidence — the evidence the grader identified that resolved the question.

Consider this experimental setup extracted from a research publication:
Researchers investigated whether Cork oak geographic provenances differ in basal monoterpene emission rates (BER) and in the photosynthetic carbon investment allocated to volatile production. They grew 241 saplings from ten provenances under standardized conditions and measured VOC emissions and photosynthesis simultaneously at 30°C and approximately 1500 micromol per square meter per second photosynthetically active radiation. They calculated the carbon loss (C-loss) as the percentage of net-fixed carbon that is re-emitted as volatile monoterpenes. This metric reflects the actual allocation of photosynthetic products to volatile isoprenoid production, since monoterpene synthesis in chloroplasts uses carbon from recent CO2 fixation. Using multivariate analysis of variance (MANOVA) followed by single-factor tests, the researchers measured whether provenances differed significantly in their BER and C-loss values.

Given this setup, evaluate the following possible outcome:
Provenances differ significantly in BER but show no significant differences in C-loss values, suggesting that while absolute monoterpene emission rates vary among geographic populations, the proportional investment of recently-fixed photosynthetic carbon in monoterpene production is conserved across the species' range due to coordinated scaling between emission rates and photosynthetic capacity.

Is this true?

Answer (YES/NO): NO